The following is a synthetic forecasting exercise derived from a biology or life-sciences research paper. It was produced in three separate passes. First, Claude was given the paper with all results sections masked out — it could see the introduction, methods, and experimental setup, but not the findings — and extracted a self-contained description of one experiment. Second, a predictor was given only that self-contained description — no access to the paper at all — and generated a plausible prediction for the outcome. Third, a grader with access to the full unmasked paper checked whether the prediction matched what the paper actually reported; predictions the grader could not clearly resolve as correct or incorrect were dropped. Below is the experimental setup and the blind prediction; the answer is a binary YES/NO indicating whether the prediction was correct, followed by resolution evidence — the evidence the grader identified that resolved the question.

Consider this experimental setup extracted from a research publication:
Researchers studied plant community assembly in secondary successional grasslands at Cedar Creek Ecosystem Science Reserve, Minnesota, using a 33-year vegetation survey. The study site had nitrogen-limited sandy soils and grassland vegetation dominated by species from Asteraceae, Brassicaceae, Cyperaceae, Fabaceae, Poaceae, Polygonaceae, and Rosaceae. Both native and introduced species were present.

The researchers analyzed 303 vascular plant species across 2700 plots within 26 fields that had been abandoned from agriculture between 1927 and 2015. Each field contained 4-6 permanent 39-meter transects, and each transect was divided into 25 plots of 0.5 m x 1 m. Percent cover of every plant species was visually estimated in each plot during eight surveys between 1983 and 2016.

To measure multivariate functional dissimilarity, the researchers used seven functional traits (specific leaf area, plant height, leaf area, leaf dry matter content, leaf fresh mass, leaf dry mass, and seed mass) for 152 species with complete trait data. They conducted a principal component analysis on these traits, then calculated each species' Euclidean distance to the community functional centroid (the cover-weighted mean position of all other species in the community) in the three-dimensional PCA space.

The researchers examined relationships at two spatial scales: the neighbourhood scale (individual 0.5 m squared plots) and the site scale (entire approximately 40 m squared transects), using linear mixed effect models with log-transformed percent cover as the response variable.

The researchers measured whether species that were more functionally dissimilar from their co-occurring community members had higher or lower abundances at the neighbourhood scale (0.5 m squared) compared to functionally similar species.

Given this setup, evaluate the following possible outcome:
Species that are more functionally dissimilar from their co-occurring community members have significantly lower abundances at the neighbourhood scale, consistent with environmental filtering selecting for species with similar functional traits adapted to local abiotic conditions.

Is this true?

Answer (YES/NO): NO